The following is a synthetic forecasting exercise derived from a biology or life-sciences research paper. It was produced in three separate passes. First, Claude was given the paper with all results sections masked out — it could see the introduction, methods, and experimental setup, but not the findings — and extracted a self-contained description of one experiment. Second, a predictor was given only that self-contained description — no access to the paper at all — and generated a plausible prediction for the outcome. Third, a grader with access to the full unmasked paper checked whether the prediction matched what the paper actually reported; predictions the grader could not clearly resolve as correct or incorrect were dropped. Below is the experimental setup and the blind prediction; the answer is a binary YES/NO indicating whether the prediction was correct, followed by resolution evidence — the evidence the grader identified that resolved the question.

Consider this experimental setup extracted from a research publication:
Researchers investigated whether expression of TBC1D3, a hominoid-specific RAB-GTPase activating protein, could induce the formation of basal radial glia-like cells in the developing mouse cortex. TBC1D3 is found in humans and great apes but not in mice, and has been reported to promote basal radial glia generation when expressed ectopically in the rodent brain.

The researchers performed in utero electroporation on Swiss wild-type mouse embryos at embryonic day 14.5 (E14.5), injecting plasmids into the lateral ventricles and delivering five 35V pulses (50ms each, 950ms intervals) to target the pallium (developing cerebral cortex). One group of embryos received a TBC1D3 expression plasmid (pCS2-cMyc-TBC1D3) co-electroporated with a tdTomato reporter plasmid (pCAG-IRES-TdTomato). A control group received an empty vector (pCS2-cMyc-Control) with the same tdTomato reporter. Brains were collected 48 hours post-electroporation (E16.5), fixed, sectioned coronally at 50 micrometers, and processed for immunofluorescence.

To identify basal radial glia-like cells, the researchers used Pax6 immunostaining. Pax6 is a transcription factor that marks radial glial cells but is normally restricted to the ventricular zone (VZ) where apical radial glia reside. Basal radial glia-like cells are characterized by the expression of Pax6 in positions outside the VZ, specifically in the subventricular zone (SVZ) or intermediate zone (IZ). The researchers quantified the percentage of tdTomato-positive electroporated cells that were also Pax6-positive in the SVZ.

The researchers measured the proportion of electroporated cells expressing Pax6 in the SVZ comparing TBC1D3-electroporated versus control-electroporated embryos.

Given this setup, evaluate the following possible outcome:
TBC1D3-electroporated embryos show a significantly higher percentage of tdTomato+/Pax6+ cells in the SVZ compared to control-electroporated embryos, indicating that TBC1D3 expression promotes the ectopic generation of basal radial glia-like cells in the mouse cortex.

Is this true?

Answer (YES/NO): YES